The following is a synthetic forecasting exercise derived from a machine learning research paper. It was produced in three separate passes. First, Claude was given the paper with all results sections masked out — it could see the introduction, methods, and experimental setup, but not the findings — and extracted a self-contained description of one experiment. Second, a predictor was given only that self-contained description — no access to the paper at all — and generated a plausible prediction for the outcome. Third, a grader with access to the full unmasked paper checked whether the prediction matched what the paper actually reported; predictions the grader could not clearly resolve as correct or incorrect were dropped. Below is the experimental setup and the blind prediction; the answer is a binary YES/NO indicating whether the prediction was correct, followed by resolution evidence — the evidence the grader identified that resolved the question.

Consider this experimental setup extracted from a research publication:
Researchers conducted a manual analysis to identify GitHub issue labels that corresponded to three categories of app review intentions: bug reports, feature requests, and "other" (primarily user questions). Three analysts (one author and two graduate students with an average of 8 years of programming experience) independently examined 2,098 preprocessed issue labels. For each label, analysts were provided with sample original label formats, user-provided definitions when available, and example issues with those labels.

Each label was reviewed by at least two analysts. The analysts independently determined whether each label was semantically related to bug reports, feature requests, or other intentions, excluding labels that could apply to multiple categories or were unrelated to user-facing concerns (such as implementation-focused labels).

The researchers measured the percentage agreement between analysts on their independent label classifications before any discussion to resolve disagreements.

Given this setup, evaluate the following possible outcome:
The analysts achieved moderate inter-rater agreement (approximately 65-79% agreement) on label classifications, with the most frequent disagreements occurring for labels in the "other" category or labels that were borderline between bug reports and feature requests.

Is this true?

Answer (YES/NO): YES